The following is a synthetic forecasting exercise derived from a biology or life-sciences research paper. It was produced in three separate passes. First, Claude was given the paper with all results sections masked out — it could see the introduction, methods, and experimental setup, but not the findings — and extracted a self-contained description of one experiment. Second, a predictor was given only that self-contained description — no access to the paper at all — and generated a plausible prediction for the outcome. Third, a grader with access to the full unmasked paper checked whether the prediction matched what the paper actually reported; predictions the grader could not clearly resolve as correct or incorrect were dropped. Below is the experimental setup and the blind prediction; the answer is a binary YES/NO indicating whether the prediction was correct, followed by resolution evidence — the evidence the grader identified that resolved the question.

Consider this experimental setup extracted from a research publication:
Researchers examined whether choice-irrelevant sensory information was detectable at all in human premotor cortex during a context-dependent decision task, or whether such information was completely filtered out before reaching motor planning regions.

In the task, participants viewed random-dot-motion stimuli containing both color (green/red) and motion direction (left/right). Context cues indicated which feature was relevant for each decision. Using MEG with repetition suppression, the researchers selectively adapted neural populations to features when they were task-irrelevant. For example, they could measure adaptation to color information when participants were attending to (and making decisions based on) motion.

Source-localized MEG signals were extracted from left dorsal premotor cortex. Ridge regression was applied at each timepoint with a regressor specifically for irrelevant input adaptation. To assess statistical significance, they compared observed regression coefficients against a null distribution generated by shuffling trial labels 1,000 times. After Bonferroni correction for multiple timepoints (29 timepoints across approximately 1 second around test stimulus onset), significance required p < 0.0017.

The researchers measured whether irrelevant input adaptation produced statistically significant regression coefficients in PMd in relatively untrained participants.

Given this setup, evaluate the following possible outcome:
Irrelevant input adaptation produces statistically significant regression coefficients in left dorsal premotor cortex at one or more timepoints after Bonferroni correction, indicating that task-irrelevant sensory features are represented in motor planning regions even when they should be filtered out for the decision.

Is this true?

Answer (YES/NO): YES